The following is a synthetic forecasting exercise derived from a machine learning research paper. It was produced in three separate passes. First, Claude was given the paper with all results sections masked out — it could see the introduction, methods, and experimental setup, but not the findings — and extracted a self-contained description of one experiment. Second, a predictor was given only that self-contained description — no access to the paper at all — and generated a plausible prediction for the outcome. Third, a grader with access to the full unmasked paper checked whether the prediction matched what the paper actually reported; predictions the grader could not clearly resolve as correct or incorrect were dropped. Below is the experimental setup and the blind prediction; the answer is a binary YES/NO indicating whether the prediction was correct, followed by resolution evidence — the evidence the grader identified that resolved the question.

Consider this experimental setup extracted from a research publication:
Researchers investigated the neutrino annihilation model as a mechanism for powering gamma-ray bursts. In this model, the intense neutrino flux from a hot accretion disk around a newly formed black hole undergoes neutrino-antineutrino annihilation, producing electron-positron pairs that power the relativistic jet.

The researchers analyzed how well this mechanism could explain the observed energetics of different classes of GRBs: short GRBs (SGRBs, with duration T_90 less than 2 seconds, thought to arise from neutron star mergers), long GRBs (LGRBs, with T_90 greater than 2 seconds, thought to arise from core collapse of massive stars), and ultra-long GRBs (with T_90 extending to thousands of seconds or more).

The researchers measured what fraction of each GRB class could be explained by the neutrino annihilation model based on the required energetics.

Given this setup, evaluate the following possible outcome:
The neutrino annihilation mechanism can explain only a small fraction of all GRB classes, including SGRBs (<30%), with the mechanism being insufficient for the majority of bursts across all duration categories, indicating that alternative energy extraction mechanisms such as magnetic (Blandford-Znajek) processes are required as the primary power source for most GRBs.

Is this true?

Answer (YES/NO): NO